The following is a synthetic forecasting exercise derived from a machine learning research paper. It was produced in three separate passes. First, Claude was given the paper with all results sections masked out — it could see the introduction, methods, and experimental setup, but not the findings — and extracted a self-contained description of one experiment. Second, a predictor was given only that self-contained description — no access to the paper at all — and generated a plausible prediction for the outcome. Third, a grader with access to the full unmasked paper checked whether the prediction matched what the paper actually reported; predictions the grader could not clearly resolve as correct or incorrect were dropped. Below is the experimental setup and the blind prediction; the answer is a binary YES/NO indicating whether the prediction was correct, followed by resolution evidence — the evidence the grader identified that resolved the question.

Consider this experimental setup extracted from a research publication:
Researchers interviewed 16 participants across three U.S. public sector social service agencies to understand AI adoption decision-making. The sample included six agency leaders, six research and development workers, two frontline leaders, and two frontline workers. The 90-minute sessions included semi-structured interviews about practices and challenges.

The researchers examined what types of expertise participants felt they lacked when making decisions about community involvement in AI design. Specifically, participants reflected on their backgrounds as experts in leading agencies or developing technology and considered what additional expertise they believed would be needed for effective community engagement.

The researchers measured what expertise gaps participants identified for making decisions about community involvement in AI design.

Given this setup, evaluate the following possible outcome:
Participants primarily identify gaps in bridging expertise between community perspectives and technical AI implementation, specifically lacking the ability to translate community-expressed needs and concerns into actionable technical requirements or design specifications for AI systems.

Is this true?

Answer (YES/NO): NO